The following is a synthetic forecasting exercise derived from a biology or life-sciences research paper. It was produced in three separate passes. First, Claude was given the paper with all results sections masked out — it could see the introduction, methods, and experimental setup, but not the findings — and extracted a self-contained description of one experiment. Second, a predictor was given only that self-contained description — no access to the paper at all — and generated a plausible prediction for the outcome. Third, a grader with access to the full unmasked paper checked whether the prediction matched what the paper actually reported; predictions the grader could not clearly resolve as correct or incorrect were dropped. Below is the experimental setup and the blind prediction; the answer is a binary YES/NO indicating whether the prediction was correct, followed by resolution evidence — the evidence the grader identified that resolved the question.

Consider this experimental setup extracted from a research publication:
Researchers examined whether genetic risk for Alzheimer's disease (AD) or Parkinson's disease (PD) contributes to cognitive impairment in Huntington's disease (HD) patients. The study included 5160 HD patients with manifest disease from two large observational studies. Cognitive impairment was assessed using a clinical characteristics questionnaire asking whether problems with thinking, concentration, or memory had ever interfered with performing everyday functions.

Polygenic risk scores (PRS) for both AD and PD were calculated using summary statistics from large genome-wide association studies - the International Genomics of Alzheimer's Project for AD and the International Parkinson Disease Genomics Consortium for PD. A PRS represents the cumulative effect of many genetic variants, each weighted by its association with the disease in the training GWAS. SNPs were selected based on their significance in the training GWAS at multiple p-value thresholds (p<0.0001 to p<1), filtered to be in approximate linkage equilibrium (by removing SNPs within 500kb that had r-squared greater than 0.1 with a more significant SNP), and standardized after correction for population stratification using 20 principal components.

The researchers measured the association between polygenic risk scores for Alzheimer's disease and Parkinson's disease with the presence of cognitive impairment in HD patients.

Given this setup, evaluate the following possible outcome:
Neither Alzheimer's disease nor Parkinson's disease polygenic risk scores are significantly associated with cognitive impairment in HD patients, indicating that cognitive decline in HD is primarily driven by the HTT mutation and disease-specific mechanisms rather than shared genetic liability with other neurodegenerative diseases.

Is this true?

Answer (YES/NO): YES